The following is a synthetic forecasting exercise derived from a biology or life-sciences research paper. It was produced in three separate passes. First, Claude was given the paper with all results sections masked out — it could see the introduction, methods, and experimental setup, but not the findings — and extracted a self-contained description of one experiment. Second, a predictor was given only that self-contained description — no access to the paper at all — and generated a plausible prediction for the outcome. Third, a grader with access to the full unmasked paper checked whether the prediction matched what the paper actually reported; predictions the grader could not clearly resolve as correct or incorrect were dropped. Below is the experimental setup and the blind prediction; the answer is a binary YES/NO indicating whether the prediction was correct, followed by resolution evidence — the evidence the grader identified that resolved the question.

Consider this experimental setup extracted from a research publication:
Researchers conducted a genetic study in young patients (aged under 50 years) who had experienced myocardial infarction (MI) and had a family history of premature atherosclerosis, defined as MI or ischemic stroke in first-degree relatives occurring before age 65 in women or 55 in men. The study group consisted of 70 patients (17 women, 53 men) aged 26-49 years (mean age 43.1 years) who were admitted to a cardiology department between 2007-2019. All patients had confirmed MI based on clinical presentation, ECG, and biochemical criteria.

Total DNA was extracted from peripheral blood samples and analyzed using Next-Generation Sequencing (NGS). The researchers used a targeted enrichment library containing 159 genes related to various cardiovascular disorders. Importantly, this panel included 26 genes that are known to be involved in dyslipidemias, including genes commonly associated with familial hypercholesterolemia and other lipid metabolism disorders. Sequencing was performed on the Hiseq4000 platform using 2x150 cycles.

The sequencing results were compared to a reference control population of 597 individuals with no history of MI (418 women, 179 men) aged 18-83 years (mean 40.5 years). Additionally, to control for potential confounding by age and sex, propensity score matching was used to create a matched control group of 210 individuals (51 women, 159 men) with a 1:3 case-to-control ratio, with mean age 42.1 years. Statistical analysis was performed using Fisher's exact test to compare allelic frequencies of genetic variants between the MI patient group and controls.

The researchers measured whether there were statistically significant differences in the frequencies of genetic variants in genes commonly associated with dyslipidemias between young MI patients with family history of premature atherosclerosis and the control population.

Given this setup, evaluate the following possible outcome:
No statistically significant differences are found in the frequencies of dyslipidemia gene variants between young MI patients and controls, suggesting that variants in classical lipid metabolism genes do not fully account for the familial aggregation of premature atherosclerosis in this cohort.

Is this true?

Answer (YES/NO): YES